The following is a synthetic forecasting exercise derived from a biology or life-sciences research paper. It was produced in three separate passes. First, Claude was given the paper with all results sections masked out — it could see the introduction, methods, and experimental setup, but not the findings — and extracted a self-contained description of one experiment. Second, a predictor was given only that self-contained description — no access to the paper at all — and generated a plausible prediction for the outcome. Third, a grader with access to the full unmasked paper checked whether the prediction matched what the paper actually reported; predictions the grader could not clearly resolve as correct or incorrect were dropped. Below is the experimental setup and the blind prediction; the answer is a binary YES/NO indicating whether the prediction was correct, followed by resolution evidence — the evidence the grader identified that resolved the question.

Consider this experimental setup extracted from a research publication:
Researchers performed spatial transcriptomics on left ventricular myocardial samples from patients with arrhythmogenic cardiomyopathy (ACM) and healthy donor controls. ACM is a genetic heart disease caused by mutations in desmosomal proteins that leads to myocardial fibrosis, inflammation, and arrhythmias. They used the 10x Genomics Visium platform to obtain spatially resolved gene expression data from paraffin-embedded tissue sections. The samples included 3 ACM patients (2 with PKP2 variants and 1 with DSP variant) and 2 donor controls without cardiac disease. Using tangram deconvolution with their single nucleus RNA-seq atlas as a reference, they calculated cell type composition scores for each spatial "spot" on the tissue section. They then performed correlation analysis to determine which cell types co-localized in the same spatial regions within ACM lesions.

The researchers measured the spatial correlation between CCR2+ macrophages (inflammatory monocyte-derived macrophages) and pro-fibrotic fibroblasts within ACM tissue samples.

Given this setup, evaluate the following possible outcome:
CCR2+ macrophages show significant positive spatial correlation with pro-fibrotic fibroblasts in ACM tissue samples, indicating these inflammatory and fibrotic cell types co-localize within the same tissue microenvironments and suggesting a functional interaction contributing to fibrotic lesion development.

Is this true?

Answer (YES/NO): YES